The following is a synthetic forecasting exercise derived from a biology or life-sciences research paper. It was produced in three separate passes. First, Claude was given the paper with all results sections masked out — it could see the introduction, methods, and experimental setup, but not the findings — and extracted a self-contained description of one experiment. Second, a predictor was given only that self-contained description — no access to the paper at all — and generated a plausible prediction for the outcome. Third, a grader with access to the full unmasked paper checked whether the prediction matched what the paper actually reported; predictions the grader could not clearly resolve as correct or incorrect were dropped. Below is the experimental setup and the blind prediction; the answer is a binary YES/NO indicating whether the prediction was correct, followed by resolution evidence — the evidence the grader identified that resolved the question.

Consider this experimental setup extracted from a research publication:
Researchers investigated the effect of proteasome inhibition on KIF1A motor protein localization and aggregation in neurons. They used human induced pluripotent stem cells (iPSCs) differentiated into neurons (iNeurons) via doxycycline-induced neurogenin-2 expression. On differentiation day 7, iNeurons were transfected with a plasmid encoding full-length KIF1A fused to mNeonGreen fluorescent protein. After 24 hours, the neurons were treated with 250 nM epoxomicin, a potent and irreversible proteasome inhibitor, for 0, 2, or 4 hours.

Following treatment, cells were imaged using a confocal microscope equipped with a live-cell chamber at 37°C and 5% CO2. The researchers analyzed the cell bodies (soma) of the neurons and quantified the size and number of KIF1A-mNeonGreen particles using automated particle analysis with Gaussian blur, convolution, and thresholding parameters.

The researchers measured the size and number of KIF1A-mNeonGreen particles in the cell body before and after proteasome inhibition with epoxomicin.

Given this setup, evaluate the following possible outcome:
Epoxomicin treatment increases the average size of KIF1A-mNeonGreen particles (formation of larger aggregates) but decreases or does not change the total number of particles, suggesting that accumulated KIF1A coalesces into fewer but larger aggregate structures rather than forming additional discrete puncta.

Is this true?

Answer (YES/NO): YES